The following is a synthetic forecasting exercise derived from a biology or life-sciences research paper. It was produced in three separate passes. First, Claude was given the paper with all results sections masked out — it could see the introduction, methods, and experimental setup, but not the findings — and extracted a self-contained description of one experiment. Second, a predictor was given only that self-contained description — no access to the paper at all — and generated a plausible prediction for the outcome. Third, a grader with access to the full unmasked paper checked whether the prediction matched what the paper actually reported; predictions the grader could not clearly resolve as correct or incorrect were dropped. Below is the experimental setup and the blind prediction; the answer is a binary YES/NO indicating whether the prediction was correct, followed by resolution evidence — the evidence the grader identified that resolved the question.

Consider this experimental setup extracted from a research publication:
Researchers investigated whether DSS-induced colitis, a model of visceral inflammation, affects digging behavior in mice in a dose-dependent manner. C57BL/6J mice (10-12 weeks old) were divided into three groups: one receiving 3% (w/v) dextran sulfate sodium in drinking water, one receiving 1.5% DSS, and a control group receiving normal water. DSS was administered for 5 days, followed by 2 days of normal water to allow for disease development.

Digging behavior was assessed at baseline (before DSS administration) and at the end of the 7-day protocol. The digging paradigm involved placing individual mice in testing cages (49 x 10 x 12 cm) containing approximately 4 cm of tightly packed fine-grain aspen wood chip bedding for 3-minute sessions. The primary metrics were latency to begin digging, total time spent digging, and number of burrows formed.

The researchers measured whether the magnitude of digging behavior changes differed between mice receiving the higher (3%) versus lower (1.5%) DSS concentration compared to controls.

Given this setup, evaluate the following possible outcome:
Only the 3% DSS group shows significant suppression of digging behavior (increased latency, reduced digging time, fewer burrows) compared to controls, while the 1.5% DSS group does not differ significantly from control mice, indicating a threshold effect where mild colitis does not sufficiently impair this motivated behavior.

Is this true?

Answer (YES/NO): NO